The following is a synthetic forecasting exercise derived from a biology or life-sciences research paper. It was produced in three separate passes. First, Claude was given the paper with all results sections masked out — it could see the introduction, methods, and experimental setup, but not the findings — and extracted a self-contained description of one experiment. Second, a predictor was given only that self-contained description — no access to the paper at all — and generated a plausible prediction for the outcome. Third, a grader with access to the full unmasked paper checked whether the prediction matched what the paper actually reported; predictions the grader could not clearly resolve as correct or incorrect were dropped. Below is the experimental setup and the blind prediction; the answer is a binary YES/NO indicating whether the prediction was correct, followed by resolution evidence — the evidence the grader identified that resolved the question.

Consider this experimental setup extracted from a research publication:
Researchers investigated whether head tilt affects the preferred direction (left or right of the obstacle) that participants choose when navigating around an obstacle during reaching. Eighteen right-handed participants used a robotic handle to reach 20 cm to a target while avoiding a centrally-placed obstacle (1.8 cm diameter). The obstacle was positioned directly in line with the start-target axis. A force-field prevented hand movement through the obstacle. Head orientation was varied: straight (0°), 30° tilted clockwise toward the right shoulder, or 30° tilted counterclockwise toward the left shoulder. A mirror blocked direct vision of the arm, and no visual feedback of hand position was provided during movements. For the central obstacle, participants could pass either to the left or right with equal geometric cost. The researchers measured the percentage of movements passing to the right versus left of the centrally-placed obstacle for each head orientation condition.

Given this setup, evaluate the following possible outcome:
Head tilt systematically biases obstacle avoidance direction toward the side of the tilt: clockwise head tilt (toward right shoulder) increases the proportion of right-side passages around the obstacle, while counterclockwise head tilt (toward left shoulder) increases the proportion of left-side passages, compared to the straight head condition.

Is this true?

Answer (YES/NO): NO